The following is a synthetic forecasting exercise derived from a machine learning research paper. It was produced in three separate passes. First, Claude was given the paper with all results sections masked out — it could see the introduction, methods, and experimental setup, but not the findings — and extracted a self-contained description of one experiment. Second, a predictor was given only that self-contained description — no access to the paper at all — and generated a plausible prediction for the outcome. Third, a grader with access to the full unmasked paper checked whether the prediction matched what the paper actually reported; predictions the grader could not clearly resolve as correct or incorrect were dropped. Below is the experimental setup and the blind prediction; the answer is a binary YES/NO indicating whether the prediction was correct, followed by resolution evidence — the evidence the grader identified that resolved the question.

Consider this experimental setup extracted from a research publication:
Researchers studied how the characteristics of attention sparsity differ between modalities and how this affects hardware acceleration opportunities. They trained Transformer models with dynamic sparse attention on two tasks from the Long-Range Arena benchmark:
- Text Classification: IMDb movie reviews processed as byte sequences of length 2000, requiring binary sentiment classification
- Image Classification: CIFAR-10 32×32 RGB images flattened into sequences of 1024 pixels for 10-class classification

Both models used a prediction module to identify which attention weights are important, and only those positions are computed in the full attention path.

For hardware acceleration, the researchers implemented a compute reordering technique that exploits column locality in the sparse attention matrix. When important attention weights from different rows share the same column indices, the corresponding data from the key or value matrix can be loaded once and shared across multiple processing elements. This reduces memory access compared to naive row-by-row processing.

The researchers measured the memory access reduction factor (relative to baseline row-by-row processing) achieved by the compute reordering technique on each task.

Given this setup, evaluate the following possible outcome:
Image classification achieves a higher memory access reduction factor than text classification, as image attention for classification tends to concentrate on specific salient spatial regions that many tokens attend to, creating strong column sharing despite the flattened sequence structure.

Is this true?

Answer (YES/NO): NO